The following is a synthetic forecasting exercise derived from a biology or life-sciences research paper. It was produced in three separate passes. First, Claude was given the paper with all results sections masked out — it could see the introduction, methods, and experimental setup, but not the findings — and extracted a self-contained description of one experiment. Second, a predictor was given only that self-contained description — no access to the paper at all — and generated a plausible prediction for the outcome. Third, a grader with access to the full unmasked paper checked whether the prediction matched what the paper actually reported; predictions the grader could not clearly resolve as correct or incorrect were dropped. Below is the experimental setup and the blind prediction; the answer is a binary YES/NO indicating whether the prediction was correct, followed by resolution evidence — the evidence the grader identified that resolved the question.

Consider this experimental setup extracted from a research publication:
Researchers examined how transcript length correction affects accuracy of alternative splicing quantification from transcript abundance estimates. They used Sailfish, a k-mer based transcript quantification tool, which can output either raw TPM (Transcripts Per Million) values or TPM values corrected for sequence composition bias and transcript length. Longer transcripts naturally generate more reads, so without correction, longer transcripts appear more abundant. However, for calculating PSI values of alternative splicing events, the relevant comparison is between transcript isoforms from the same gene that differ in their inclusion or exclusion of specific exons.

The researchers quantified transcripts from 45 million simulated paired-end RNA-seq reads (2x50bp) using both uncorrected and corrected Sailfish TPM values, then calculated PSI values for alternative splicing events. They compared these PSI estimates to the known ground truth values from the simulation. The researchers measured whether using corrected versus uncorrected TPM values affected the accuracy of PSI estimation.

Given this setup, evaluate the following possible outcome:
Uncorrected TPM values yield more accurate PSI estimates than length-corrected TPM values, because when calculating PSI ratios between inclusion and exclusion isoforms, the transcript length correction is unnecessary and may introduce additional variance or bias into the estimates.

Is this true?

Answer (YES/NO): NO